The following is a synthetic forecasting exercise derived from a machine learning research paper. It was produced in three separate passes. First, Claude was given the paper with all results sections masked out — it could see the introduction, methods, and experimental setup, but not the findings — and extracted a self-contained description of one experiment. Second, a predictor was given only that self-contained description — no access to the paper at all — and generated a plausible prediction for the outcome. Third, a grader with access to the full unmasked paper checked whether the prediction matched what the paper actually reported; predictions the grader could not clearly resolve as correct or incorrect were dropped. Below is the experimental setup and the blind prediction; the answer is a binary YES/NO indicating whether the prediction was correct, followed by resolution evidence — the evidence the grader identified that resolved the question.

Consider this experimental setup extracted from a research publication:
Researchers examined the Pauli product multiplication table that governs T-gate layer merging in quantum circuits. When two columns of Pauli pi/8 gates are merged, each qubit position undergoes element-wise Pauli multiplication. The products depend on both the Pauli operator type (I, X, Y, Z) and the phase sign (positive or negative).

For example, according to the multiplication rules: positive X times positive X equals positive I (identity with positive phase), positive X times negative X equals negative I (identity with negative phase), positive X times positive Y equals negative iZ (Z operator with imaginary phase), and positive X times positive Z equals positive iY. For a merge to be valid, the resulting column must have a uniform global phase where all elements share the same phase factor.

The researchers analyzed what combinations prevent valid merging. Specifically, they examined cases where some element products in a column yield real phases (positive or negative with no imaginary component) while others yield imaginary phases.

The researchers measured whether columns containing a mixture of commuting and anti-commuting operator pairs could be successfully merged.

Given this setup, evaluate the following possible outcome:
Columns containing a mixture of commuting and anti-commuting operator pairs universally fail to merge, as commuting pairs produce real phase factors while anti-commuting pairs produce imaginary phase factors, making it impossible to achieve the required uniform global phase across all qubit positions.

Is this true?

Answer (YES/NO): YES